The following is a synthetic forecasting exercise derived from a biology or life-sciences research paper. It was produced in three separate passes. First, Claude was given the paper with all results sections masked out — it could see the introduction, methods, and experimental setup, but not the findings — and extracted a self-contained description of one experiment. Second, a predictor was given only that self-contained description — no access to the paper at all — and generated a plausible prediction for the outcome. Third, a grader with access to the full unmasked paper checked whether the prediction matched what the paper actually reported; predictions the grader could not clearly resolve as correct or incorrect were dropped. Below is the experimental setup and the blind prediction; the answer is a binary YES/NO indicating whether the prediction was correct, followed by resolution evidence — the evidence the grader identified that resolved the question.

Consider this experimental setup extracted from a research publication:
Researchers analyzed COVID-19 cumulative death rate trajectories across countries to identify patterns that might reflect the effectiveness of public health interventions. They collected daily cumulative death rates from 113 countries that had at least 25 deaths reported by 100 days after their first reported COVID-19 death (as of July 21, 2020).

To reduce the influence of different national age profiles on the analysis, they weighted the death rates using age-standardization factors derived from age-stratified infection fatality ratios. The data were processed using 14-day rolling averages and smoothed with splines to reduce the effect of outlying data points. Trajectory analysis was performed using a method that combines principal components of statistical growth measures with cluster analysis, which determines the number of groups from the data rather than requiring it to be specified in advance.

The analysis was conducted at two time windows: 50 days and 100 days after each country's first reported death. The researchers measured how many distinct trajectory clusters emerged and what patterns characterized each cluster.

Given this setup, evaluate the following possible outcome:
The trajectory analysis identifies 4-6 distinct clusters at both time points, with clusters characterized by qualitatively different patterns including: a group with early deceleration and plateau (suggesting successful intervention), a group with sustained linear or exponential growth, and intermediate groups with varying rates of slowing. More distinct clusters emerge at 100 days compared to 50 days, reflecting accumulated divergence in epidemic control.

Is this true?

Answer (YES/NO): NO